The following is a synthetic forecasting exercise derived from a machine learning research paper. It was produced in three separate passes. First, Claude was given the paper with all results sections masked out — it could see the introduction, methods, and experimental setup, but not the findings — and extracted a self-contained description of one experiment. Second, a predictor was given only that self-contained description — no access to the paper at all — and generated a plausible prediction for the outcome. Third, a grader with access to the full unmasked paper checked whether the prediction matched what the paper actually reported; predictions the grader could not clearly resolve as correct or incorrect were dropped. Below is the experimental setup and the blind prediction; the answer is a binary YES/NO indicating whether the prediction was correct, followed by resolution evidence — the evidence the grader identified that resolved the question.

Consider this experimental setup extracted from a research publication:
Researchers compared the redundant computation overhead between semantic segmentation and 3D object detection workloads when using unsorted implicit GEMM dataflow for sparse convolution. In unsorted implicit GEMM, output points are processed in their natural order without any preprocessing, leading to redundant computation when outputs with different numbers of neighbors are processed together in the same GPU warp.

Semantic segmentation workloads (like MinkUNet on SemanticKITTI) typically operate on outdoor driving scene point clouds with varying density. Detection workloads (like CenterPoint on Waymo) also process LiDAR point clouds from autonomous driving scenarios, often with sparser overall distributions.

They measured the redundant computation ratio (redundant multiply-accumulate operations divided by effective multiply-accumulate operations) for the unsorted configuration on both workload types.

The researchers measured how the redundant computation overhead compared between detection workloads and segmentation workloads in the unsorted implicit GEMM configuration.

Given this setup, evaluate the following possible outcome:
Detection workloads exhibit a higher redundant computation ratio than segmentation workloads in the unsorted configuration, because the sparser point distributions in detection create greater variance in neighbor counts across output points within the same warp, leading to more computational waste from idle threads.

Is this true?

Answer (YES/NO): NO